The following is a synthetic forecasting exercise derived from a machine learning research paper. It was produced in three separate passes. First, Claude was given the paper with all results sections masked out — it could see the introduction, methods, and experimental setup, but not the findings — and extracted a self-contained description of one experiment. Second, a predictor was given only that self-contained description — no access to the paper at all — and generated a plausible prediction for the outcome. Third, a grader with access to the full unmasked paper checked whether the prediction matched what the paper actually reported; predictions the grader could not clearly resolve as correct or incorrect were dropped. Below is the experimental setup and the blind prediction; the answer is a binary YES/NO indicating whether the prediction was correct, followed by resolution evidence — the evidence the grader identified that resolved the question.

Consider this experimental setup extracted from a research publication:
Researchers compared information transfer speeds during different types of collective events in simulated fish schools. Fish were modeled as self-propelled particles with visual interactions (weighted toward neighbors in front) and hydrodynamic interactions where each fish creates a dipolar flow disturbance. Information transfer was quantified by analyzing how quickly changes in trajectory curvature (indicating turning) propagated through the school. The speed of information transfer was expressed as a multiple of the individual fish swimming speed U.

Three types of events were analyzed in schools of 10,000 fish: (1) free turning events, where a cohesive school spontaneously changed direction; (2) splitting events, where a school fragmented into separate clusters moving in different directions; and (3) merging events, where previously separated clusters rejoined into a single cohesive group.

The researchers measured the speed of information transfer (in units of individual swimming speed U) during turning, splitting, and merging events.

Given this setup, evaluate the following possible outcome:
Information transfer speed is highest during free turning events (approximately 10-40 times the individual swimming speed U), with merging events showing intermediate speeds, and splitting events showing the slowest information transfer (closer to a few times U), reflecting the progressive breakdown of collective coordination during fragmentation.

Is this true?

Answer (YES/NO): NO